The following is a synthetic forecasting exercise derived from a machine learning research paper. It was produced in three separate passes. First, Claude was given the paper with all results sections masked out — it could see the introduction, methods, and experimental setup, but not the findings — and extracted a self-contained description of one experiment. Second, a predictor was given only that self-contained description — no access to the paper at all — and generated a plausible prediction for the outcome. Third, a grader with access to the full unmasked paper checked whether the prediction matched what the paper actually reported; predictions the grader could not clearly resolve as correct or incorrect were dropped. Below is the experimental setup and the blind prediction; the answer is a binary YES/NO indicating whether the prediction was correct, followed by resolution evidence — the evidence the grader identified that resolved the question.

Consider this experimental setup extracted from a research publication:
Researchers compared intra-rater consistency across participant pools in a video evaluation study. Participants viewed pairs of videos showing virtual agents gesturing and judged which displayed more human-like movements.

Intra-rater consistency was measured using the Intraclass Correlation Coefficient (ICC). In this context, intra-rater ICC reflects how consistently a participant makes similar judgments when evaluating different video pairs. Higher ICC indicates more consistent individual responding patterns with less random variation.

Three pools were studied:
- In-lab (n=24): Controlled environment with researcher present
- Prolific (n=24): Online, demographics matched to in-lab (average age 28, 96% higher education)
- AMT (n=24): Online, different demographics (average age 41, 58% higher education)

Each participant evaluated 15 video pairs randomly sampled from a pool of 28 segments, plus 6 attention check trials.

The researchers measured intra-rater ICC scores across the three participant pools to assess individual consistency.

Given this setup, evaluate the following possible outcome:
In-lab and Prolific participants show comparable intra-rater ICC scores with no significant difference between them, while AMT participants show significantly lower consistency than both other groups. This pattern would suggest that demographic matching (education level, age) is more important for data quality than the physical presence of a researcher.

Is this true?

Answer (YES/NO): NO